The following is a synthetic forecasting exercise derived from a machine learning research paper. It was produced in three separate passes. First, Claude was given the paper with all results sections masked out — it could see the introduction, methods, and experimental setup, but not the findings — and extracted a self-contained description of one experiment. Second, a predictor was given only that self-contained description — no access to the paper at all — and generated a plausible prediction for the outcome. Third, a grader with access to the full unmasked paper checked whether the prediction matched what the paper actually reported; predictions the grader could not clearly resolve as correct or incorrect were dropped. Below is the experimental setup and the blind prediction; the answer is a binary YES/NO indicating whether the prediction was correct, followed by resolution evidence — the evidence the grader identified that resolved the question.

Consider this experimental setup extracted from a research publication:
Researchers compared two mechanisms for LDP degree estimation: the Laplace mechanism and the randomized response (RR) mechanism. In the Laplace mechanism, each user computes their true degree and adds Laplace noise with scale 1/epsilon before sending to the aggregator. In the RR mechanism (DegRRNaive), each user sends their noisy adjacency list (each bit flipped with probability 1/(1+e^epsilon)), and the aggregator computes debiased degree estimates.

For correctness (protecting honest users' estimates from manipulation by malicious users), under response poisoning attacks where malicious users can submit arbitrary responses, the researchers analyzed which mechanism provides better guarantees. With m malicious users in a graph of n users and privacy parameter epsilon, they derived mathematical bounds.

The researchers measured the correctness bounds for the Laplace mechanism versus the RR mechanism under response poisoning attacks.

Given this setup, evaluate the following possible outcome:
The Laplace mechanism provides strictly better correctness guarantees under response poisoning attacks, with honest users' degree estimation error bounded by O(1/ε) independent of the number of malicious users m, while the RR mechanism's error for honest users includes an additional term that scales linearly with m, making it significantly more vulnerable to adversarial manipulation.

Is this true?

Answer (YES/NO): YES